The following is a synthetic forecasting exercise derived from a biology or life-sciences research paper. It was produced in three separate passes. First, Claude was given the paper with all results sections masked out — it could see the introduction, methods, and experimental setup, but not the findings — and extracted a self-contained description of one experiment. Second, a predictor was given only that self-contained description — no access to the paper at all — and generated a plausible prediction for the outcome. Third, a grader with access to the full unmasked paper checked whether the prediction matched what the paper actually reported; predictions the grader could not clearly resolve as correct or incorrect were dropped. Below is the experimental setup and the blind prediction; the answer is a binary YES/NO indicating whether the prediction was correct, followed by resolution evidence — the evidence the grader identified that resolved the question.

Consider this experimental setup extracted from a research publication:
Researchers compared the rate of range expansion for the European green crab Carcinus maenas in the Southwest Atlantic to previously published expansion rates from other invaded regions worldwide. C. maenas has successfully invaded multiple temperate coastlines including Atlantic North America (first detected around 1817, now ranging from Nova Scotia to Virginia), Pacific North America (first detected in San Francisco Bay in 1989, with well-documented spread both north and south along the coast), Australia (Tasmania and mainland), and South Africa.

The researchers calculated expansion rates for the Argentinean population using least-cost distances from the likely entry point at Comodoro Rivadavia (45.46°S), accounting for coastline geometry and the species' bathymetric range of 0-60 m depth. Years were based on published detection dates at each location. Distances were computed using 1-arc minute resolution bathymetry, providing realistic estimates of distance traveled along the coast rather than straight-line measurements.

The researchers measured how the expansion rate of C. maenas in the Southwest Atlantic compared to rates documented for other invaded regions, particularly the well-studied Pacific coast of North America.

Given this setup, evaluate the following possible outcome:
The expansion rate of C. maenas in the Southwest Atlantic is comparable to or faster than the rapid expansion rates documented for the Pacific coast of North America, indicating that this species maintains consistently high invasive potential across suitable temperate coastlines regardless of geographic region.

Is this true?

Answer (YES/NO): NO